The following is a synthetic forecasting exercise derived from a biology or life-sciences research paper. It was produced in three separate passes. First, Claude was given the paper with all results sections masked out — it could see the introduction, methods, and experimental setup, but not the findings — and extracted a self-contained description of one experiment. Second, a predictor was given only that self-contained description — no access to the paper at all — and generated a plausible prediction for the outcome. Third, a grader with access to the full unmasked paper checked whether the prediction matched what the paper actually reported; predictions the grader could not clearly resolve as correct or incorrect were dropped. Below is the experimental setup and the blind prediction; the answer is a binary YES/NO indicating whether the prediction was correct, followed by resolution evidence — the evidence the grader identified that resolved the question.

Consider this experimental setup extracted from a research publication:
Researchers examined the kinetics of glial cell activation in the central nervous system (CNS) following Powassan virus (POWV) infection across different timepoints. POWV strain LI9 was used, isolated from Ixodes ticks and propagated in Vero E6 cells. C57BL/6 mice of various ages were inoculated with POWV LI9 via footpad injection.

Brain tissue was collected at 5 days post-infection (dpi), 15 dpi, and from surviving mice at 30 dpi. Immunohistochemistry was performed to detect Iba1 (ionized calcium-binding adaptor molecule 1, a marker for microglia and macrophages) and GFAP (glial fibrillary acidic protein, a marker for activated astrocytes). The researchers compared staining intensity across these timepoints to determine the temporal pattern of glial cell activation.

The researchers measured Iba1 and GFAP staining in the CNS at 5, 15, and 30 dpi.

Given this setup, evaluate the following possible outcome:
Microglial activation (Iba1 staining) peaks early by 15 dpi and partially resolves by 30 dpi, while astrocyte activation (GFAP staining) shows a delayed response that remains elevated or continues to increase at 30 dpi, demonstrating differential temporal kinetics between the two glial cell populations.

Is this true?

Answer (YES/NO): NO